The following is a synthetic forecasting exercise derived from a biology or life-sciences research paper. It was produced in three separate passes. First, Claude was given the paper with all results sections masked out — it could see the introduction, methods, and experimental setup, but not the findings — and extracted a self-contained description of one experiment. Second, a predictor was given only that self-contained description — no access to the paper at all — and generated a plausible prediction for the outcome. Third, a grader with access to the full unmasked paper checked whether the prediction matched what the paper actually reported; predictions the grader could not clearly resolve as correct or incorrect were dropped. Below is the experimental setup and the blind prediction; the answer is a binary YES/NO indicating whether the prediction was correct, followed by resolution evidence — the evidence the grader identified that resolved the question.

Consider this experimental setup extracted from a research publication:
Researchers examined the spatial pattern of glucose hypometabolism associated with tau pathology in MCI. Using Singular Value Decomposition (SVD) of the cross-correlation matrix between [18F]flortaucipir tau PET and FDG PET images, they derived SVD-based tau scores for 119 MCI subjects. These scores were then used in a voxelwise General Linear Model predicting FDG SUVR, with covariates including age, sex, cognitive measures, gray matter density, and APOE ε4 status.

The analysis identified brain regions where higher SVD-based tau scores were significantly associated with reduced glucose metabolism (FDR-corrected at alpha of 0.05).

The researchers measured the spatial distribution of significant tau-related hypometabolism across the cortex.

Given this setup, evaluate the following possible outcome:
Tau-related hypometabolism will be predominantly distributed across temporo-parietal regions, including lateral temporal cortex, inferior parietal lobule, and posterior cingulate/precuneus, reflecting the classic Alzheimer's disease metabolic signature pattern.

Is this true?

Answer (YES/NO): YES